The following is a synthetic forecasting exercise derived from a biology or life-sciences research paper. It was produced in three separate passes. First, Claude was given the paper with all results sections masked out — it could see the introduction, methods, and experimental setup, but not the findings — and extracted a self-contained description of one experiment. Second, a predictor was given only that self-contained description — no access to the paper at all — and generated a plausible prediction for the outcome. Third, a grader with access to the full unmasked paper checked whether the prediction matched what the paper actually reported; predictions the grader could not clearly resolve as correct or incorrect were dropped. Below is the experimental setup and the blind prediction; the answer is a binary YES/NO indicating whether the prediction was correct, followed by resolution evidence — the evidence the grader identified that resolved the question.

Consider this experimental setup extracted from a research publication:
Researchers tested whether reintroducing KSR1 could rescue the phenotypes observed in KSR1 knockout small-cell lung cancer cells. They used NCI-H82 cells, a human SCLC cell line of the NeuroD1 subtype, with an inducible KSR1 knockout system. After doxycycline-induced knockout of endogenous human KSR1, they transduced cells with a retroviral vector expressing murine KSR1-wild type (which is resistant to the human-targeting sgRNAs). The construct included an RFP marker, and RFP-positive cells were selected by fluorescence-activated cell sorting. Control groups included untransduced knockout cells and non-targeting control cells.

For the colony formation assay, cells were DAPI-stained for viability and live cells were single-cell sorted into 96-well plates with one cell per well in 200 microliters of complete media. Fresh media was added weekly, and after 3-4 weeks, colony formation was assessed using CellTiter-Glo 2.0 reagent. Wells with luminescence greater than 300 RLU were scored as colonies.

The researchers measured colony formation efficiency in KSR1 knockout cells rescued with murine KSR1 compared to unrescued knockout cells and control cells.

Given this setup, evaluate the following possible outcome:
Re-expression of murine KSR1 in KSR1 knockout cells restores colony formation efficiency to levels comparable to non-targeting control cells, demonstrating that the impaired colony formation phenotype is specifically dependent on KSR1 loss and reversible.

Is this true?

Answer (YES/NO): YES